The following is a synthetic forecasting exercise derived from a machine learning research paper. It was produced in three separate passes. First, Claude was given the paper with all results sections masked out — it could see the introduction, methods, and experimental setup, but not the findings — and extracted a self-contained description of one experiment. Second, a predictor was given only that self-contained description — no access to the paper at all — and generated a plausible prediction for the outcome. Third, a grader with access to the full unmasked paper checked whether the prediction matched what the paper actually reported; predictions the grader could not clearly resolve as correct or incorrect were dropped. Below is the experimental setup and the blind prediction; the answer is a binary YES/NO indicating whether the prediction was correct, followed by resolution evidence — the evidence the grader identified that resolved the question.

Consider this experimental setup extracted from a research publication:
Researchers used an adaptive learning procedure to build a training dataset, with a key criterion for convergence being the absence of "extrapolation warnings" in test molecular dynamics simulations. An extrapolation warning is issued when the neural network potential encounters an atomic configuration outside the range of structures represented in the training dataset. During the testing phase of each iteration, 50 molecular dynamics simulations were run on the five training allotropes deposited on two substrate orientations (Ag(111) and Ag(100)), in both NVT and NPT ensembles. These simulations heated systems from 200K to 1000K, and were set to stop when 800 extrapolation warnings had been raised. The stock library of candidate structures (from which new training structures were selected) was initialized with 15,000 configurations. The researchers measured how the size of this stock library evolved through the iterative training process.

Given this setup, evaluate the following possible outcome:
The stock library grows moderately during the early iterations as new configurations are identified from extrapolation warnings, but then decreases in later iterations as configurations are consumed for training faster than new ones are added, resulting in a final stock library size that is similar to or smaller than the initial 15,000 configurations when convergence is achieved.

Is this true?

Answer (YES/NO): NO